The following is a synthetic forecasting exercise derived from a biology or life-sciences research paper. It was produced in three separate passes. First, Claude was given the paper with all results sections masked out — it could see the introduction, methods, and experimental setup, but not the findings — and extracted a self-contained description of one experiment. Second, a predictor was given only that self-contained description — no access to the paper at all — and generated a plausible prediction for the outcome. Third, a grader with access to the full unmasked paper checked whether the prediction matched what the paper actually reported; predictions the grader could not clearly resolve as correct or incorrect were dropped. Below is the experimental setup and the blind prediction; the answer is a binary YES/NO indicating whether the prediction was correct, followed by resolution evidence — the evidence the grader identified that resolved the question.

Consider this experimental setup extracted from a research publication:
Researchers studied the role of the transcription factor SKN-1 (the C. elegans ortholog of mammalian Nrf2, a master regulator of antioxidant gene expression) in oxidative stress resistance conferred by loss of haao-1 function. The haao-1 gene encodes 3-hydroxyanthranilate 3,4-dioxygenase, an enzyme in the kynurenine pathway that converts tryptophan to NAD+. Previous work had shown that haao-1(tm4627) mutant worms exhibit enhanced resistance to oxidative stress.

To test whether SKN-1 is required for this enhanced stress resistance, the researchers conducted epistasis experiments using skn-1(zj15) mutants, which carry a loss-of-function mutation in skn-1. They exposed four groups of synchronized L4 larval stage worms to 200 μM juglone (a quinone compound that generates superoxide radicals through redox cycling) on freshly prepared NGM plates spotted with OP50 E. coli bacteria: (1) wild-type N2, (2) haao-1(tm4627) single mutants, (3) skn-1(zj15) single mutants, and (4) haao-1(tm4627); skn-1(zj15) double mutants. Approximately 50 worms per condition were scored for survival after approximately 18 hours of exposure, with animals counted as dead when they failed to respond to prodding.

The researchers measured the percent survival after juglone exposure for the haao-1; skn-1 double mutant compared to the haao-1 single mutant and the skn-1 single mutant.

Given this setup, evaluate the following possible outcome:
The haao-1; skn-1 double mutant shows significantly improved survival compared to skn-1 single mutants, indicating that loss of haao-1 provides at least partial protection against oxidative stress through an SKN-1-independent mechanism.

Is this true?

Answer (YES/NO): YES